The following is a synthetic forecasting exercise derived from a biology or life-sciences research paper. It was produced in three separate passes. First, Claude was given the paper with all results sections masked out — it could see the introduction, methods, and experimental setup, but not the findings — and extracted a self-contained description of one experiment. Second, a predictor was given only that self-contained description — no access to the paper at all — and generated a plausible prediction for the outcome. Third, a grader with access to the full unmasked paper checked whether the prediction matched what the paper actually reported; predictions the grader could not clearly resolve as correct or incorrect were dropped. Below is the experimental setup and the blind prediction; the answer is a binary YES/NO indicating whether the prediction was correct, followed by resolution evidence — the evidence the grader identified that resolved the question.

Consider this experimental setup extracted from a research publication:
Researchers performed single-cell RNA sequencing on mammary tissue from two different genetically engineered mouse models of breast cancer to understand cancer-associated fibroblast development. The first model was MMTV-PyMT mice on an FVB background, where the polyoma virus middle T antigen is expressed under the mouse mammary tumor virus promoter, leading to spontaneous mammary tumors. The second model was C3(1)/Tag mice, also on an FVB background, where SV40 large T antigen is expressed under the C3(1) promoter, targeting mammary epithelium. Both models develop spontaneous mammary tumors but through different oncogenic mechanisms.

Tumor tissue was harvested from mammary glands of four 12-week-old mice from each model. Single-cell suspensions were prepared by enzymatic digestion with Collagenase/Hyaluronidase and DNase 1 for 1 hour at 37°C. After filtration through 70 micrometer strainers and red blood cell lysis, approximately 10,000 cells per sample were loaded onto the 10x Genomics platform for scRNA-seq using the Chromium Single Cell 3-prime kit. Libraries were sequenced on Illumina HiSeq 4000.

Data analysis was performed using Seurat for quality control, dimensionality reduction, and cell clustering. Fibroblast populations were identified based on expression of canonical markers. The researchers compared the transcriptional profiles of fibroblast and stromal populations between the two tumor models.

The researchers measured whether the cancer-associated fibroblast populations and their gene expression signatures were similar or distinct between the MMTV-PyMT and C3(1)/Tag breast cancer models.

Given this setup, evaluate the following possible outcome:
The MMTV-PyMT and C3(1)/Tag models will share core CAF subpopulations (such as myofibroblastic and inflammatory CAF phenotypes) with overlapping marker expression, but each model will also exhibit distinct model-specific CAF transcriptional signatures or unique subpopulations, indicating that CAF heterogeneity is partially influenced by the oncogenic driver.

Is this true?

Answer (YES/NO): YES